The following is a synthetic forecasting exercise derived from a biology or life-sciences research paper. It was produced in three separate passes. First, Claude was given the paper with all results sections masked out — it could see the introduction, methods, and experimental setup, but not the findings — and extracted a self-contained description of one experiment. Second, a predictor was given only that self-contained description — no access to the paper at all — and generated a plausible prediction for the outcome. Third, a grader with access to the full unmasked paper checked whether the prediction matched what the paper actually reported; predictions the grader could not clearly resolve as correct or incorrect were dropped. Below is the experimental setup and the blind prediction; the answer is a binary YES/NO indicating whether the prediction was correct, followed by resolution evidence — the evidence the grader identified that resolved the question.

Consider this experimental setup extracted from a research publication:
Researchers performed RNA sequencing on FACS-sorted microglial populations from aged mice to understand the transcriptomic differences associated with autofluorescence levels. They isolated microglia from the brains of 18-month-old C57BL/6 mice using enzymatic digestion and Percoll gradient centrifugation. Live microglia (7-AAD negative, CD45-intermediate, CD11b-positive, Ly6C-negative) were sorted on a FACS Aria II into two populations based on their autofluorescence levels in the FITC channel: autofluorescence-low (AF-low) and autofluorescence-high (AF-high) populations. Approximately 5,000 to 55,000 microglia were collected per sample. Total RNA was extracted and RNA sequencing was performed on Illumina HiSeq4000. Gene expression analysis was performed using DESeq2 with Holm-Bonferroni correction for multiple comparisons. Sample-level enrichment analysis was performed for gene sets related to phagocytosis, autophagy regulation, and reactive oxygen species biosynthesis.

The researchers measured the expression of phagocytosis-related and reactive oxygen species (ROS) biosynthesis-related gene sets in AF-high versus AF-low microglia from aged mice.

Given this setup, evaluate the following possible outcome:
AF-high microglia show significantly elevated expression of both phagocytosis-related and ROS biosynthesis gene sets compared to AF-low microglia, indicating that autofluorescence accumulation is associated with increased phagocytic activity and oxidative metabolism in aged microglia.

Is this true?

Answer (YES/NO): NO